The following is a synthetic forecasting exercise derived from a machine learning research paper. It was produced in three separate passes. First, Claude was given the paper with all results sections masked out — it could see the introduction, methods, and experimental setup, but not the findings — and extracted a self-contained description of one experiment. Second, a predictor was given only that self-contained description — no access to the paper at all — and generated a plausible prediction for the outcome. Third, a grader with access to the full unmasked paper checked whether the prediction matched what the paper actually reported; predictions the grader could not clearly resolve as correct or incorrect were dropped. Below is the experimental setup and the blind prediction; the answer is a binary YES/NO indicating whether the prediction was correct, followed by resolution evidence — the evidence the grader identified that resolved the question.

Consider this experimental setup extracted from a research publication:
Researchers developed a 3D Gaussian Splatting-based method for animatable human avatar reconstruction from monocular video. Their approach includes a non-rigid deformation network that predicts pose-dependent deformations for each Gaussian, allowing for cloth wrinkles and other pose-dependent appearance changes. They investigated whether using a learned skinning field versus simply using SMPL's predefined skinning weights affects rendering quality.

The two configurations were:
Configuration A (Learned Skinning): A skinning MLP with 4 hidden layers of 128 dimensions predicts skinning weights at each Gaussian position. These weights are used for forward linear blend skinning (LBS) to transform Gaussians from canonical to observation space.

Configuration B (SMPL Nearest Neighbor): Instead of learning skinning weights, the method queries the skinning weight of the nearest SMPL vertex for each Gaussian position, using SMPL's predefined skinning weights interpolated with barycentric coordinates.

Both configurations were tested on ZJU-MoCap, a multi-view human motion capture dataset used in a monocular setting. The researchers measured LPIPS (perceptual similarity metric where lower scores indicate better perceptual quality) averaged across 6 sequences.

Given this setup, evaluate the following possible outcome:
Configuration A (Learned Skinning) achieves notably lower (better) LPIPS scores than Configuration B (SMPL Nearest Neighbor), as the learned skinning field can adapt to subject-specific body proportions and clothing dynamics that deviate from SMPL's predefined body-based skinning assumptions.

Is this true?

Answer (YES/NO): NO